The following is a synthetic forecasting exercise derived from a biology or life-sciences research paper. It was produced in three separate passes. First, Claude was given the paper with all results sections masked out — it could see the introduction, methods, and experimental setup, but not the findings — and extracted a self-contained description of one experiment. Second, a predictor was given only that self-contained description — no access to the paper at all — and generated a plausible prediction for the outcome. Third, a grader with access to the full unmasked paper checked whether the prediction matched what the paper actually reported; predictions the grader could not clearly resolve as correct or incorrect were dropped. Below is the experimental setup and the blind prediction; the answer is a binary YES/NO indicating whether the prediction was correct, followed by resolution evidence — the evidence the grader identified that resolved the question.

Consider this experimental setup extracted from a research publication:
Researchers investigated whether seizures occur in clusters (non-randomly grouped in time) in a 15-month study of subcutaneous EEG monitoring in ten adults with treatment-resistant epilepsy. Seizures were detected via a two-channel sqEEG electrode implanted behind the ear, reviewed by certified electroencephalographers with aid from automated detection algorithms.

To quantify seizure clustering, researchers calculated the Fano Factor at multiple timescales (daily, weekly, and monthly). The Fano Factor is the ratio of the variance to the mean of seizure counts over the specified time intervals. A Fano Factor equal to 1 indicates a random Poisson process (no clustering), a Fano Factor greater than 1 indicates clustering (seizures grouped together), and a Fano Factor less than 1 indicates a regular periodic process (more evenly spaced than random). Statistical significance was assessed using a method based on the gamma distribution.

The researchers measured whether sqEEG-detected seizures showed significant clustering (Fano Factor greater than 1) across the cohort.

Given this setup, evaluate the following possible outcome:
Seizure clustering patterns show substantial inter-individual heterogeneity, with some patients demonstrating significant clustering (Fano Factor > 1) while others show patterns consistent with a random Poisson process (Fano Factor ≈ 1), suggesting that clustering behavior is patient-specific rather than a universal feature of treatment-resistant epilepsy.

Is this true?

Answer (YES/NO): NO